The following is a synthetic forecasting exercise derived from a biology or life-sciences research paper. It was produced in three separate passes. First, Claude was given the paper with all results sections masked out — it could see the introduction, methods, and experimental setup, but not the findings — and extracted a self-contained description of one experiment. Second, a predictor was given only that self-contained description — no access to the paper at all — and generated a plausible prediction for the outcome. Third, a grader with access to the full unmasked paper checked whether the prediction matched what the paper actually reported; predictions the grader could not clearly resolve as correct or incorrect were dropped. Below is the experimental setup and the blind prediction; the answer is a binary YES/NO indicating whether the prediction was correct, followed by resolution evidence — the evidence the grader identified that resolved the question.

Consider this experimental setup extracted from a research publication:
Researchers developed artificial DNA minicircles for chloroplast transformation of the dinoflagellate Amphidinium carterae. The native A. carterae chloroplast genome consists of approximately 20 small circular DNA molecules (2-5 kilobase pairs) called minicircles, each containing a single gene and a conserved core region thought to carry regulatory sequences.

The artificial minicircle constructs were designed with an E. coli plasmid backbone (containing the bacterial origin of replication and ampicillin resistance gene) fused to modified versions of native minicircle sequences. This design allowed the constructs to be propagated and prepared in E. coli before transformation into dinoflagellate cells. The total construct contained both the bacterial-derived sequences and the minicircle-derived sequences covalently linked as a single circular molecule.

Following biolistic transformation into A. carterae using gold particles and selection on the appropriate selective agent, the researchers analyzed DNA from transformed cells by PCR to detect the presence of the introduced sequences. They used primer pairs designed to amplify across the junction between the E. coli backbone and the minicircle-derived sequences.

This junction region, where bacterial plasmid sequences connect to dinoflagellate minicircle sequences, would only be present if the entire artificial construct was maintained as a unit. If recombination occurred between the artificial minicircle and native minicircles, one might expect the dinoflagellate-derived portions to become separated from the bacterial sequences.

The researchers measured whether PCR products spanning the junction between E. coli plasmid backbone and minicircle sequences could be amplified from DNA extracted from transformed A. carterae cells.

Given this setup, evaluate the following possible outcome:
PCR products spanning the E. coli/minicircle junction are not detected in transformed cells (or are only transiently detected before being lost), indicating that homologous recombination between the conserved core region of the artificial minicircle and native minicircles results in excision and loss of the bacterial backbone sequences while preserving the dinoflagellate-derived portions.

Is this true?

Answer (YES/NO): NO